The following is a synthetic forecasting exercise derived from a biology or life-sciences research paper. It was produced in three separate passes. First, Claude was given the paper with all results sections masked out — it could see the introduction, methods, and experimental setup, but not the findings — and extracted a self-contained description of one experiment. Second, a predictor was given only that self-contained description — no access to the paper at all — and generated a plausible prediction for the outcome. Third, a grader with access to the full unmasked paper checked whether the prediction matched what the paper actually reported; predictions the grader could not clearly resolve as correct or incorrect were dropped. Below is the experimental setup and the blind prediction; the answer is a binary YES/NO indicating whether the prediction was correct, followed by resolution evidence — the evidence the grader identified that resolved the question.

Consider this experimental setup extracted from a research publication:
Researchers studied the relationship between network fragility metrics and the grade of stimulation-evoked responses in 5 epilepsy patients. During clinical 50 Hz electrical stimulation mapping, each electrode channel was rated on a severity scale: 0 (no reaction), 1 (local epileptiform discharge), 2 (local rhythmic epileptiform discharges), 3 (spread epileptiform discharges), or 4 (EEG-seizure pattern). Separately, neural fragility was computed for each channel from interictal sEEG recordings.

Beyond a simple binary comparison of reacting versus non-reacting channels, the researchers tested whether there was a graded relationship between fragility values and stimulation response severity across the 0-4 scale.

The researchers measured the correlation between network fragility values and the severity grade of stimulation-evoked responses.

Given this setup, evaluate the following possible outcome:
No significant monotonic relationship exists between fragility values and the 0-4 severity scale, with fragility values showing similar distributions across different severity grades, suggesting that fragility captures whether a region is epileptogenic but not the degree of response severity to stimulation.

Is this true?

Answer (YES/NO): NO